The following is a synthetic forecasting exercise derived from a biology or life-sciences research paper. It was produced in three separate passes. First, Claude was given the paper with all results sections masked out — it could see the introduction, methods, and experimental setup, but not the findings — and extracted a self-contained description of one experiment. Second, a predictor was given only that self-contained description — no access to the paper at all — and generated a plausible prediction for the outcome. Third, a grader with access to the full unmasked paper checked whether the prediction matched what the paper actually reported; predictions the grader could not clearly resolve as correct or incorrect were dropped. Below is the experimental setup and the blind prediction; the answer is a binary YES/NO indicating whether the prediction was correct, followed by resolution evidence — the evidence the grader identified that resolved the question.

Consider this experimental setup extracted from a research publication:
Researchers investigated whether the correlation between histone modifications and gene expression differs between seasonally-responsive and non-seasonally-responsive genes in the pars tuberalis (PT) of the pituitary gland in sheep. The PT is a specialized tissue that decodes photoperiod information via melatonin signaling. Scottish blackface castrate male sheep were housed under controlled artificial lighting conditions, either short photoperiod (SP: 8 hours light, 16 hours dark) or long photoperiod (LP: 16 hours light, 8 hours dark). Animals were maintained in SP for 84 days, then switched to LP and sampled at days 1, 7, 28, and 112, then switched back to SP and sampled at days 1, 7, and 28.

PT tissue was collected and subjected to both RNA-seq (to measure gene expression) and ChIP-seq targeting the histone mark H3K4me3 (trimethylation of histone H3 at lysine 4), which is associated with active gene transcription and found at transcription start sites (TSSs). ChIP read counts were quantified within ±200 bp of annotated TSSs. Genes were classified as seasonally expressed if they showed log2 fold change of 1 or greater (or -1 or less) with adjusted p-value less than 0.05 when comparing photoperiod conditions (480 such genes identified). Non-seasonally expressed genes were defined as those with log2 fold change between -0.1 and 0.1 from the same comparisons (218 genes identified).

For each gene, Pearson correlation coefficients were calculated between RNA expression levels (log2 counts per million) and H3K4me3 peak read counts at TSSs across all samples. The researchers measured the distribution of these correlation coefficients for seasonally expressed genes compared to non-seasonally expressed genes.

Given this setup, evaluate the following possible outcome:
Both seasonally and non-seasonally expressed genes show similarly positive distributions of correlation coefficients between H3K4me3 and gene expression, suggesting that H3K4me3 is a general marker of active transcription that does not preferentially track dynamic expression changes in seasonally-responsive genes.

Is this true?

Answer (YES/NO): NO